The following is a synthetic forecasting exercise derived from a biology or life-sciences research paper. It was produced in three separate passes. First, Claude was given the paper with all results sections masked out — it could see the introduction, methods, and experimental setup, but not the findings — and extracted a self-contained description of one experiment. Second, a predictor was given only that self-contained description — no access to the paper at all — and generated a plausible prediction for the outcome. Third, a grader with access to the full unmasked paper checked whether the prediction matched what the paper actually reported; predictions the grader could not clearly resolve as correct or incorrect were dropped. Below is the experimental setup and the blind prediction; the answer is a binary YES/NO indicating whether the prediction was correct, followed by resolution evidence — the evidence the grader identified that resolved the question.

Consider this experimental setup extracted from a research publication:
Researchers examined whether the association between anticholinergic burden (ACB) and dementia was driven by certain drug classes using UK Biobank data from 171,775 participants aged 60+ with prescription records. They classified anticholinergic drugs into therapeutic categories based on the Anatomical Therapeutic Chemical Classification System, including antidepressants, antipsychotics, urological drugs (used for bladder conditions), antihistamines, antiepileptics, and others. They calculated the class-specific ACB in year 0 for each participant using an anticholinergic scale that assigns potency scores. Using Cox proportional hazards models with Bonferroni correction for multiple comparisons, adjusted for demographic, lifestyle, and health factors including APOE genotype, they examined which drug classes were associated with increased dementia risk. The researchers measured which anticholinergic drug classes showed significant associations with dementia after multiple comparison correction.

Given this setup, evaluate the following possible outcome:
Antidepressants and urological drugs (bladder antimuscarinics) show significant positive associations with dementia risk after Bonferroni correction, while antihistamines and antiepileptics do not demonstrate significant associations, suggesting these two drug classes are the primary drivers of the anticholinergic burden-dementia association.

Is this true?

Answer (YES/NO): NO